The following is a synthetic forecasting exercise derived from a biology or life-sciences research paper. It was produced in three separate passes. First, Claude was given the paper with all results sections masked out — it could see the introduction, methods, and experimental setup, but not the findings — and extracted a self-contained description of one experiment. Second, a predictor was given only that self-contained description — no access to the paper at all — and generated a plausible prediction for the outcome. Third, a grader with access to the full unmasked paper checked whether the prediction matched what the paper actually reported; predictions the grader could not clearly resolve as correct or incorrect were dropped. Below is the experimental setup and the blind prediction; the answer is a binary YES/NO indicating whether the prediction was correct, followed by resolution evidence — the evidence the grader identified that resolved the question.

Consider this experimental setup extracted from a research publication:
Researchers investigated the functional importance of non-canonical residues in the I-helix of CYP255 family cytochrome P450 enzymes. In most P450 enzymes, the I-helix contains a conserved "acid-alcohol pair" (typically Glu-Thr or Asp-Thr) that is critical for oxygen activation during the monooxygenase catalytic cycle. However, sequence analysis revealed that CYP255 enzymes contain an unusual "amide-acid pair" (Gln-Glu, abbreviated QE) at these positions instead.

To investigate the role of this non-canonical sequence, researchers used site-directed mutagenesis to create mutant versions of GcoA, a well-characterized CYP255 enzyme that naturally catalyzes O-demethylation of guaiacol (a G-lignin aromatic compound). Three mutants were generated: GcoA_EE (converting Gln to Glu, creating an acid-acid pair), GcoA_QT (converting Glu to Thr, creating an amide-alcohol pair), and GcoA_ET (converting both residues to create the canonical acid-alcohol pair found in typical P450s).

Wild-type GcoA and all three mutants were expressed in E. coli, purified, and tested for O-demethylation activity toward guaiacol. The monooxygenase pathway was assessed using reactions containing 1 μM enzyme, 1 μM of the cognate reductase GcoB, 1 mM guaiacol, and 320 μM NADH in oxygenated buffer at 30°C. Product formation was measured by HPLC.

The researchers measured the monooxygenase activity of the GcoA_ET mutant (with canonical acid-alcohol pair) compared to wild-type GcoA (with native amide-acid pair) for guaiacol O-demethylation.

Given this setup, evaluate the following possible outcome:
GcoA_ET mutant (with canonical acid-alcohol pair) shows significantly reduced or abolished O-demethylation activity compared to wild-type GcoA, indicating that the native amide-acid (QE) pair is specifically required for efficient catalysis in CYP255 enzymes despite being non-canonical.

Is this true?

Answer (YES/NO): YES